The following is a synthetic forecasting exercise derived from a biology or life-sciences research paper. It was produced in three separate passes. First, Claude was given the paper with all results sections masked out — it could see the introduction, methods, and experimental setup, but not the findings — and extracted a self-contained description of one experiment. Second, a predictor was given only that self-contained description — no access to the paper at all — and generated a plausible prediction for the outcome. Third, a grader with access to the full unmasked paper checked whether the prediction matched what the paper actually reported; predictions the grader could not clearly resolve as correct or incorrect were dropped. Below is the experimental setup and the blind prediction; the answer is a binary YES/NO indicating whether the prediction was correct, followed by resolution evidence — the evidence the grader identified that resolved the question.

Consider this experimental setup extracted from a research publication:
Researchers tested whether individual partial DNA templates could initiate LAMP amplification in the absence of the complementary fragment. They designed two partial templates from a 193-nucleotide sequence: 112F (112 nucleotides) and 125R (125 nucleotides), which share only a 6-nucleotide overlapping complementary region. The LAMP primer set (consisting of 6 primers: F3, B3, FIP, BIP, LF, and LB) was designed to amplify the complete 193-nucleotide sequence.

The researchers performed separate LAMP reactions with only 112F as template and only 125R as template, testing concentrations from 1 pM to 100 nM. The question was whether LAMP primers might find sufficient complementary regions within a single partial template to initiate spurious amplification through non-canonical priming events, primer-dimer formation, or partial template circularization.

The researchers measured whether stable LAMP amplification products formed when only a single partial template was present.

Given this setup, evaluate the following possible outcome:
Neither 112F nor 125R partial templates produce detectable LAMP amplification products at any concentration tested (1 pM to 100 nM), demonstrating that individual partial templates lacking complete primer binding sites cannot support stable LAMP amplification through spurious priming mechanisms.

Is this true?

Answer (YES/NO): YES